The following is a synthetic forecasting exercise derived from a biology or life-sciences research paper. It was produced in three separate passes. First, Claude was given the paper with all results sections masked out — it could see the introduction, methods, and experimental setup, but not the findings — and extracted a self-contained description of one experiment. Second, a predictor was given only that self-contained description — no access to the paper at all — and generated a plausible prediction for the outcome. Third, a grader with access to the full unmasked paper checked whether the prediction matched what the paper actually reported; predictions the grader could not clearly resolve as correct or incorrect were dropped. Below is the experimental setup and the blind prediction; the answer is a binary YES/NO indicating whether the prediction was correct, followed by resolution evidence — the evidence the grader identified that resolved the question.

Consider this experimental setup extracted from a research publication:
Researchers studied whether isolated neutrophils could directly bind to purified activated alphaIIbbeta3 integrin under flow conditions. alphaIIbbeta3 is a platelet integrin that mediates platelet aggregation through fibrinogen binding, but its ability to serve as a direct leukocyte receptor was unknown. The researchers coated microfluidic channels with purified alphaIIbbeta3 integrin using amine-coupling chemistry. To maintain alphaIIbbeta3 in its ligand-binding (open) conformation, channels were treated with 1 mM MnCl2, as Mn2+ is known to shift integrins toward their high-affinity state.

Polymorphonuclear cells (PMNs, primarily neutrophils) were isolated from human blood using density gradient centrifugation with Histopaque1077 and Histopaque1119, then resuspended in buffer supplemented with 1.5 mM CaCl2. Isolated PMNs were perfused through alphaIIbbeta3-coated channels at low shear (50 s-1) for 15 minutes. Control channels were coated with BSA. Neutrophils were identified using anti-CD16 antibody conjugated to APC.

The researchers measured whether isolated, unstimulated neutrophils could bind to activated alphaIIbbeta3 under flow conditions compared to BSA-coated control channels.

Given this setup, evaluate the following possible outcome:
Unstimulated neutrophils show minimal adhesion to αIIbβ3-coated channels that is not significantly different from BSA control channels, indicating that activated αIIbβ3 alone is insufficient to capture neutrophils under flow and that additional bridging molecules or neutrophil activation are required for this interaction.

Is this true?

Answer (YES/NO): NO